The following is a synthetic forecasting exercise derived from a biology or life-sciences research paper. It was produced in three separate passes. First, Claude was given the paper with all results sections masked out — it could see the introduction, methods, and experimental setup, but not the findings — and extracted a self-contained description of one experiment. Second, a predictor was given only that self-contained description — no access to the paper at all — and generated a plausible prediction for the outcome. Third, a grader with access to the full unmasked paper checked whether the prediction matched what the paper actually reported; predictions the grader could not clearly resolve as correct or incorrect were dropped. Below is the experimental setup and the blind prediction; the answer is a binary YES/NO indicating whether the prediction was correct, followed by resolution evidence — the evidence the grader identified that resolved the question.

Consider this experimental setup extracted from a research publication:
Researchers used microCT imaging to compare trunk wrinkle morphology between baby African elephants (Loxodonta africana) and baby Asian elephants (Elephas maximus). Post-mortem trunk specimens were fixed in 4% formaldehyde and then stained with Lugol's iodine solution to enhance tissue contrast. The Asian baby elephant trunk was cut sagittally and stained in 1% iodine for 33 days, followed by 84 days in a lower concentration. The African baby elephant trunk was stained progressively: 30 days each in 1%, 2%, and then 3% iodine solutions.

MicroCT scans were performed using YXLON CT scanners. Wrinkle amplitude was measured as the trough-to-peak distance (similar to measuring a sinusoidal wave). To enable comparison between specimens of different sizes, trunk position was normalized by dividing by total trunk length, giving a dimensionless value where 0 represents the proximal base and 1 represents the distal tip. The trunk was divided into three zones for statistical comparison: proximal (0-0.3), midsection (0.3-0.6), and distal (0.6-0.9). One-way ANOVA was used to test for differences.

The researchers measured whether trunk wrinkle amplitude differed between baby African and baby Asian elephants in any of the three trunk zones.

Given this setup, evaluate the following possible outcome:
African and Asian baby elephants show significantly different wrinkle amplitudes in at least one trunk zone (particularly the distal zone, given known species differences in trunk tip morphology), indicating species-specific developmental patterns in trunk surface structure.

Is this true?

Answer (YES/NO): YES